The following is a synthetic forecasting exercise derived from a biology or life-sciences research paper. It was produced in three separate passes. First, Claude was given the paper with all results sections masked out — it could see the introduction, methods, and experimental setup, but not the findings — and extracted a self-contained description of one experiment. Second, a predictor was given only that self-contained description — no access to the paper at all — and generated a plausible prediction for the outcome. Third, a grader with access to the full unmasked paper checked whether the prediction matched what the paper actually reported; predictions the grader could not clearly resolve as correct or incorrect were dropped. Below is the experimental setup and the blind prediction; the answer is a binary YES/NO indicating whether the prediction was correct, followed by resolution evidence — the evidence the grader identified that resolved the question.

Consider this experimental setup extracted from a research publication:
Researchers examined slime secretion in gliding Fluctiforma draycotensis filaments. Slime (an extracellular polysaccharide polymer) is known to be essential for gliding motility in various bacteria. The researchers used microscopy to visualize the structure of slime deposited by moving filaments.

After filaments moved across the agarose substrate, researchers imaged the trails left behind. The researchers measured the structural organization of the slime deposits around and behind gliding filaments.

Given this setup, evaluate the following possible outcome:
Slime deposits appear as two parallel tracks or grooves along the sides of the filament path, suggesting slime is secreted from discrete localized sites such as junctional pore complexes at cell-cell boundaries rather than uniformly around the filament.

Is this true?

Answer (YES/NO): NO